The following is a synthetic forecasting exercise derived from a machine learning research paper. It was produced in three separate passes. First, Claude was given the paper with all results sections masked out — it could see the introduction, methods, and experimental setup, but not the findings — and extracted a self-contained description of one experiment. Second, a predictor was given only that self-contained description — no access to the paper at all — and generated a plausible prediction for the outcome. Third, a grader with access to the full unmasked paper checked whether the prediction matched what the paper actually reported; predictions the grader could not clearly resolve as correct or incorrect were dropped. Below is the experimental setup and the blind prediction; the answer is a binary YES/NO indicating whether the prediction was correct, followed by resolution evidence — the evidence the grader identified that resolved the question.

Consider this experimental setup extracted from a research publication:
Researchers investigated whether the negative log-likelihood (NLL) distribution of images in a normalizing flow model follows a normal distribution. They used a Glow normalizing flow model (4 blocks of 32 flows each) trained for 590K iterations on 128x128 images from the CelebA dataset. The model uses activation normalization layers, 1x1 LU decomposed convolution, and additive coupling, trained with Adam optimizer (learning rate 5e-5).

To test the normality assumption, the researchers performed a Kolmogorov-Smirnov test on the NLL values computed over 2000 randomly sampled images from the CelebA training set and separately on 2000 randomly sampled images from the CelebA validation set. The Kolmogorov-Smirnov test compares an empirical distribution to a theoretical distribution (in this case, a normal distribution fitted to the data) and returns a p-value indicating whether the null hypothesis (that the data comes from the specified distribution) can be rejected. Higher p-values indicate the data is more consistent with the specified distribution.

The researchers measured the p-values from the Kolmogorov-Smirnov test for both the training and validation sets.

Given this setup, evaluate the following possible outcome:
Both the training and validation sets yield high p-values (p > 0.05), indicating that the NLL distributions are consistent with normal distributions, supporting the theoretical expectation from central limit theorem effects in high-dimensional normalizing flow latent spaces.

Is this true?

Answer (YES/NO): YES